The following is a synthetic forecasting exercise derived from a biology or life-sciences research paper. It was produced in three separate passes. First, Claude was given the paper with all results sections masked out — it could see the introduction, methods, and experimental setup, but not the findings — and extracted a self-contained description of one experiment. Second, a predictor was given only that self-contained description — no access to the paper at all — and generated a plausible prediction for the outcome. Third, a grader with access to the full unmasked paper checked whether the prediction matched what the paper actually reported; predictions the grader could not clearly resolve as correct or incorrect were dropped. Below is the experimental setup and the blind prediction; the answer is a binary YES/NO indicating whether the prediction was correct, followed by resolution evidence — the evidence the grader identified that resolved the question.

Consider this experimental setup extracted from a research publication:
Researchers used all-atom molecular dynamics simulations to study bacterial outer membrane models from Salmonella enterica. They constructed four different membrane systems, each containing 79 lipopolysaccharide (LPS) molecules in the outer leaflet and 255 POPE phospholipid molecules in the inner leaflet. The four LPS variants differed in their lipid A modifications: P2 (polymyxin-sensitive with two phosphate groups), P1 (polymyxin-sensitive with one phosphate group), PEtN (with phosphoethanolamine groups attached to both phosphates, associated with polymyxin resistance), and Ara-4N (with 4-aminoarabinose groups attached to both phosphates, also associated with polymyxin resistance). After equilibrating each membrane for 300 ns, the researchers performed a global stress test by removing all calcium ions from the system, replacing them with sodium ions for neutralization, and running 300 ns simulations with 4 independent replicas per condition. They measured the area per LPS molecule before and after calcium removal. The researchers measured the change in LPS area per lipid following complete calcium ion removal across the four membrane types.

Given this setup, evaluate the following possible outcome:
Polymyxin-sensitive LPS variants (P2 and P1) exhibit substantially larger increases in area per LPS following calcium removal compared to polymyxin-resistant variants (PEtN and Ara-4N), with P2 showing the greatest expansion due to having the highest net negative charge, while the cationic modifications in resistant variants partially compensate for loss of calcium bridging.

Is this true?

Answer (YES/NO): YES